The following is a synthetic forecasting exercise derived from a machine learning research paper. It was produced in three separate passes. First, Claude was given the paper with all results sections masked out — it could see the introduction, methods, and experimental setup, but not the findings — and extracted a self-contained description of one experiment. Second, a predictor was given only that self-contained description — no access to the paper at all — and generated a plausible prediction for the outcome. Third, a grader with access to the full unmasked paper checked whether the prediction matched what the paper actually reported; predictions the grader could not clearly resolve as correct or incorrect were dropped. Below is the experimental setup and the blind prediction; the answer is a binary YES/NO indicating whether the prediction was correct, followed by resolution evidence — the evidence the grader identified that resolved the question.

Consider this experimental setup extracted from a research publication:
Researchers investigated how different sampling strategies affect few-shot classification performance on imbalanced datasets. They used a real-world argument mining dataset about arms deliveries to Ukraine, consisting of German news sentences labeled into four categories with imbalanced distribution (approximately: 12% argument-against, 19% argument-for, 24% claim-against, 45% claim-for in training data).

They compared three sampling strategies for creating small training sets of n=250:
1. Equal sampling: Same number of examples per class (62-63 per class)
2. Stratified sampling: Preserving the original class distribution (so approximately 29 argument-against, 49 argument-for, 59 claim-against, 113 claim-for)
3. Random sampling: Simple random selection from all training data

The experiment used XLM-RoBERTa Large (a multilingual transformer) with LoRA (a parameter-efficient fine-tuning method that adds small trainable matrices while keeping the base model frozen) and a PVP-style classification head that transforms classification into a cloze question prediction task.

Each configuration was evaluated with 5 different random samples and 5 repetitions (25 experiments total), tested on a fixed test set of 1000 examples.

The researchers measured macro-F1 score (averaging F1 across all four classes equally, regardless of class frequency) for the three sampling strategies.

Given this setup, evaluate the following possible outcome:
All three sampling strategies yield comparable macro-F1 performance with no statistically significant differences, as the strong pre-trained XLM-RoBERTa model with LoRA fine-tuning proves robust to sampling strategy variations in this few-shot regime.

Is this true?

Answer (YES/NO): YES